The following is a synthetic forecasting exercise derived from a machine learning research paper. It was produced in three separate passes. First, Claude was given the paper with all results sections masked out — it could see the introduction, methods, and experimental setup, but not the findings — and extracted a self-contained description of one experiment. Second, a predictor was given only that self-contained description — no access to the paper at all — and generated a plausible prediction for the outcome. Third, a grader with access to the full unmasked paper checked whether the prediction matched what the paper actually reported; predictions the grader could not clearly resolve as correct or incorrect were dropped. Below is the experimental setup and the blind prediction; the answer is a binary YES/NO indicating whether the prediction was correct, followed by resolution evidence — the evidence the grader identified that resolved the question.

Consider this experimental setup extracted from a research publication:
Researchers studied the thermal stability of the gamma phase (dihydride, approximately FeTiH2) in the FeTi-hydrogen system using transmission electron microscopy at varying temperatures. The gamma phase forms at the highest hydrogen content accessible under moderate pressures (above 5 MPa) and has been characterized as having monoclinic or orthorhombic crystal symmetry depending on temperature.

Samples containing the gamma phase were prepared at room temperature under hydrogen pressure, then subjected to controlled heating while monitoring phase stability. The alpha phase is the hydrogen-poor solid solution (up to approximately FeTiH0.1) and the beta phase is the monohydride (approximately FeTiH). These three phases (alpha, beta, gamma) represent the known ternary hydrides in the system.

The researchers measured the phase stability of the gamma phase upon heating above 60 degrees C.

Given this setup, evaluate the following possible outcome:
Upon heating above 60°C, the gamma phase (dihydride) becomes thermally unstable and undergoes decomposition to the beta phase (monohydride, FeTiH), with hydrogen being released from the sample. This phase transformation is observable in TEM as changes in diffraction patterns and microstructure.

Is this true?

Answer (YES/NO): NO